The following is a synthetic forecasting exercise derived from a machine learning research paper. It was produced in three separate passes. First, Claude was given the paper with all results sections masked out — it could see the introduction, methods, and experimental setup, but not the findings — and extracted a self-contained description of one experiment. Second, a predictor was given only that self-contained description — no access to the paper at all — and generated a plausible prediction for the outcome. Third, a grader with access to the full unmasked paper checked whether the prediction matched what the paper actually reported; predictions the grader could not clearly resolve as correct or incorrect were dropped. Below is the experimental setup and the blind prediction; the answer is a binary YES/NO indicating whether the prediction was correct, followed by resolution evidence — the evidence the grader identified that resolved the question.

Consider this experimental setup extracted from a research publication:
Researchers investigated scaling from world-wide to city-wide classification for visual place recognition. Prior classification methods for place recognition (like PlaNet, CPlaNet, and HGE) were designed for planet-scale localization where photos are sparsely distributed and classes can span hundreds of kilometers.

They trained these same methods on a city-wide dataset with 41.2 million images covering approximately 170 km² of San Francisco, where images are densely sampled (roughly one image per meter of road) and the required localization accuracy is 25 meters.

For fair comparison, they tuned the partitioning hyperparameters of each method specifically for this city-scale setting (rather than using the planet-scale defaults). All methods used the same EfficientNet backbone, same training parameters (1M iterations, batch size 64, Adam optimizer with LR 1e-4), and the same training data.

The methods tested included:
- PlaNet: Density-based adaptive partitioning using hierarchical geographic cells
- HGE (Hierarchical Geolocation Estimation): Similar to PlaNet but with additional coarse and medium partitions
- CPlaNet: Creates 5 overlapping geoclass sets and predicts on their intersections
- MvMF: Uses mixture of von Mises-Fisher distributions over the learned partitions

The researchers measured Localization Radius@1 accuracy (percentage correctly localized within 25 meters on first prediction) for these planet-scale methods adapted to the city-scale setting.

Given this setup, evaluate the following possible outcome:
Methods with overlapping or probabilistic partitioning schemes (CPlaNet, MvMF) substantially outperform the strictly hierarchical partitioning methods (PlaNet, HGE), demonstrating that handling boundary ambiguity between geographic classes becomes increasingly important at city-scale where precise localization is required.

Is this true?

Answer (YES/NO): NO